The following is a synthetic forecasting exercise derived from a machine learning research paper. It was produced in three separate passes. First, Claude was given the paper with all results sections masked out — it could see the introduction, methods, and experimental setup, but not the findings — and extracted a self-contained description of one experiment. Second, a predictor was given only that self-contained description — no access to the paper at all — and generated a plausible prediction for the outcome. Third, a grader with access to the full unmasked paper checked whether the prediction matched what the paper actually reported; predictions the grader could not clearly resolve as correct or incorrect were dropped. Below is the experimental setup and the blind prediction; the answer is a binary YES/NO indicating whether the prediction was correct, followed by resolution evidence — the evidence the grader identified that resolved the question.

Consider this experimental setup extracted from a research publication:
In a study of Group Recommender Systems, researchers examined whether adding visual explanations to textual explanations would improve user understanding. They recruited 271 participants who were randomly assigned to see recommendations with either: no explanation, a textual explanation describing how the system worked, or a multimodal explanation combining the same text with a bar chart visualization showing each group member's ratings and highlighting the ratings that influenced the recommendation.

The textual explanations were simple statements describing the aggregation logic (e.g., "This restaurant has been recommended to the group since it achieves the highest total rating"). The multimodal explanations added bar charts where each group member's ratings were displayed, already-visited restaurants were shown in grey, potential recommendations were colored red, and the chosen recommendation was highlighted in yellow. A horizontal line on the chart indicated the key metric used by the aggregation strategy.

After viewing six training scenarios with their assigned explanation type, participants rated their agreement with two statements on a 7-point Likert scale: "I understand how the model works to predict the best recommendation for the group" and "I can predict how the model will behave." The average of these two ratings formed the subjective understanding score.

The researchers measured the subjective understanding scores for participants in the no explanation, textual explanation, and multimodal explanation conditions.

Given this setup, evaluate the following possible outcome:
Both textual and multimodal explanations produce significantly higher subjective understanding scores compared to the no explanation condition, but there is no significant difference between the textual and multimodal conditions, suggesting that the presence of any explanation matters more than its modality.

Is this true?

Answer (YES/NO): NO